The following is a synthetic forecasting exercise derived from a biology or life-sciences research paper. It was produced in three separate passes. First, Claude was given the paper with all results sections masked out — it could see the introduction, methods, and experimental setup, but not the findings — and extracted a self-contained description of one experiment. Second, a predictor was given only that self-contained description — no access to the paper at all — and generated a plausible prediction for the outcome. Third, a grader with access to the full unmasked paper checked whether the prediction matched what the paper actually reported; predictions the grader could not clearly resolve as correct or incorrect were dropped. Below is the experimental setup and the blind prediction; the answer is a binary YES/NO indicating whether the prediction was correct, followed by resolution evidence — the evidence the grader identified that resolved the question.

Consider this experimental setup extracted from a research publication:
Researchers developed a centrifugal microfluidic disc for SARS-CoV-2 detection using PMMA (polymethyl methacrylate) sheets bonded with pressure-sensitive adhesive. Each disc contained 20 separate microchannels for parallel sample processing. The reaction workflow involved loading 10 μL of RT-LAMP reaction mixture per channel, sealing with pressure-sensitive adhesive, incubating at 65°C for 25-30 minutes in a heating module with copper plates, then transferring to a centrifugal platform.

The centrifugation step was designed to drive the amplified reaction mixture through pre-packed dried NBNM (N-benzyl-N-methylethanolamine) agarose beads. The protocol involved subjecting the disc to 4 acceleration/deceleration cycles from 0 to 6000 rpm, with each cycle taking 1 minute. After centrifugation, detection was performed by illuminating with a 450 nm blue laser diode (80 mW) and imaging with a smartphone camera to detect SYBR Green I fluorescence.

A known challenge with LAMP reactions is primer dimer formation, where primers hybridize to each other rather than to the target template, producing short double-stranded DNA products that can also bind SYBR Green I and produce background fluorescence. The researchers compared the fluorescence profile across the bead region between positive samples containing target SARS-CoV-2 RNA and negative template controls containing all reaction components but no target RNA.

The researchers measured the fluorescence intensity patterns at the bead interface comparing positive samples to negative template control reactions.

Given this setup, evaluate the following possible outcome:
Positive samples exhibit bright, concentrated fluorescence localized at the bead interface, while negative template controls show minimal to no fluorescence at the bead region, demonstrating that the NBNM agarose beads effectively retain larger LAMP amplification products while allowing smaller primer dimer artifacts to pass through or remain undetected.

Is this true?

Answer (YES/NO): NO